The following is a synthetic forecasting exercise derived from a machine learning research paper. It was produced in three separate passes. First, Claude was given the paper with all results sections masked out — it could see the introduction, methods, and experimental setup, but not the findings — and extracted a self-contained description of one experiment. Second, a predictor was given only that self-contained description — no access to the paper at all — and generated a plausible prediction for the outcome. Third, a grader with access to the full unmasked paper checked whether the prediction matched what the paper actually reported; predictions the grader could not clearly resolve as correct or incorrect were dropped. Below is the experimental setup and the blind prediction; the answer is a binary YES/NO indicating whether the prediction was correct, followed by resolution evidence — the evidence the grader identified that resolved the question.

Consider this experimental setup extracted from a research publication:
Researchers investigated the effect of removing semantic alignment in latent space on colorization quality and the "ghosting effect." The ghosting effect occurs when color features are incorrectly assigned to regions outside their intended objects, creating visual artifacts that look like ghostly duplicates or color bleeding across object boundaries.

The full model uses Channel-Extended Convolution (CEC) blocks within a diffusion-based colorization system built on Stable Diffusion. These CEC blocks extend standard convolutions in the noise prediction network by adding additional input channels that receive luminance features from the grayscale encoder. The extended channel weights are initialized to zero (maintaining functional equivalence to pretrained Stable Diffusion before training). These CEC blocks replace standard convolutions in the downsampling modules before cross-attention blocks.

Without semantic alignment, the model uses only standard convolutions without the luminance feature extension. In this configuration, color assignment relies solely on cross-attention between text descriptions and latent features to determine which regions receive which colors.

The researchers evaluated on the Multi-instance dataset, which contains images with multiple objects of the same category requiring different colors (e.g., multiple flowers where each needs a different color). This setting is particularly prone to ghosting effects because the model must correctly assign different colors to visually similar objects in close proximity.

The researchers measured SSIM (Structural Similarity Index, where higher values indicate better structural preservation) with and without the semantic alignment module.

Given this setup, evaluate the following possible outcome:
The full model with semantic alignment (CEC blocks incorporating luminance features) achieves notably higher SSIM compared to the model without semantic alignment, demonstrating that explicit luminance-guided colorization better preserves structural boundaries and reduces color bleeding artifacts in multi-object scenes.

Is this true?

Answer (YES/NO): YES